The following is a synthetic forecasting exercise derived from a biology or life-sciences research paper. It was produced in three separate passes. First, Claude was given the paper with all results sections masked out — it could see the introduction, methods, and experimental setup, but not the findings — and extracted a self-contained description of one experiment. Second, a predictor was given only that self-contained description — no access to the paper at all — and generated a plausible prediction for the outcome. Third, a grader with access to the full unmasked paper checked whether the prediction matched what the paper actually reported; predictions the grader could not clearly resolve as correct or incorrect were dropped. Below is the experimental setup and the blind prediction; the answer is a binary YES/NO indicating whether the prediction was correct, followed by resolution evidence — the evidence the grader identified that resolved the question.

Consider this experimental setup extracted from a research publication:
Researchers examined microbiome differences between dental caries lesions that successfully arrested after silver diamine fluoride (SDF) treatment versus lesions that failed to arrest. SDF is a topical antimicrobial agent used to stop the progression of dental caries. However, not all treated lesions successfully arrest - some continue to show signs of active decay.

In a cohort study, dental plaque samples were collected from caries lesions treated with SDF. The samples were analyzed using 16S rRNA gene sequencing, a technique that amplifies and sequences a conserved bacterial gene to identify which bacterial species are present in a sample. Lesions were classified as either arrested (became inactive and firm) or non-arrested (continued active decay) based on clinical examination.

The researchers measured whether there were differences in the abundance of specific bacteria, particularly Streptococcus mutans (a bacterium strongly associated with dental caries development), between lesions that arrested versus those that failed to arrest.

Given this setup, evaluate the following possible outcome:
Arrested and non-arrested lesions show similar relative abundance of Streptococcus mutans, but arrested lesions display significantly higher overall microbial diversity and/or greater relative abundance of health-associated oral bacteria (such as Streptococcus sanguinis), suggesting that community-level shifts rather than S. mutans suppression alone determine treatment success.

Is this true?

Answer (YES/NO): NO